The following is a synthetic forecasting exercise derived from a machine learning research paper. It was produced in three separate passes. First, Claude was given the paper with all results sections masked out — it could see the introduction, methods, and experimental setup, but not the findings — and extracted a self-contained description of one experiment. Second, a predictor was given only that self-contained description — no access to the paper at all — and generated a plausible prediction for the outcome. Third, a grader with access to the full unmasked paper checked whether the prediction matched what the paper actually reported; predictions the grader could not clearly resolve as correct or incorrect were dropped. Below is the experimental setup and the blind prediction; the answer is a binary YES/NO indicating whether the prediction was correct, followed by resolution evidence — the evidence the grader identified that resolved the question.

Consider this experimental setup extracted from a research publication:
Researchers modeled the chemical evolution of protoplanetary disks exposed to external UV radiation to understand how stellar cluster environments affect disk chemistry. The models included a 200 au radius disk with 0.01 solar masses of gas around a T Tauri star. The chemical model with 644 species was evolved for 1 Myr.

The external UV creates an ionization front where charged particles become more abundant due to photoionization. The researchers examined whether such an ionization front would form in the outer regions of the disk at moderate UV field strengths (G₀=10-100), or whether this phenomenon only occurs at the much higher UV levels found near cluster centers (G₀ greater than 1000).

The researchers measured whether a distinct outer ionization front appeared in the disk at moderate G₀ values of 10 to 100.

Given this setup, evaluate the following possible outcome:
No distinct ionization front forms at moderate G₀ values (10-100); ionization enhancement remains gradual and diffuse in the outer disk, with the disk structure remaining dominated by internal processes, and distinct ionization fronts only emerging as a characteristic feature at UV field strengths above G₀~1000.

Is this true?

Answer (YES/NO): NO